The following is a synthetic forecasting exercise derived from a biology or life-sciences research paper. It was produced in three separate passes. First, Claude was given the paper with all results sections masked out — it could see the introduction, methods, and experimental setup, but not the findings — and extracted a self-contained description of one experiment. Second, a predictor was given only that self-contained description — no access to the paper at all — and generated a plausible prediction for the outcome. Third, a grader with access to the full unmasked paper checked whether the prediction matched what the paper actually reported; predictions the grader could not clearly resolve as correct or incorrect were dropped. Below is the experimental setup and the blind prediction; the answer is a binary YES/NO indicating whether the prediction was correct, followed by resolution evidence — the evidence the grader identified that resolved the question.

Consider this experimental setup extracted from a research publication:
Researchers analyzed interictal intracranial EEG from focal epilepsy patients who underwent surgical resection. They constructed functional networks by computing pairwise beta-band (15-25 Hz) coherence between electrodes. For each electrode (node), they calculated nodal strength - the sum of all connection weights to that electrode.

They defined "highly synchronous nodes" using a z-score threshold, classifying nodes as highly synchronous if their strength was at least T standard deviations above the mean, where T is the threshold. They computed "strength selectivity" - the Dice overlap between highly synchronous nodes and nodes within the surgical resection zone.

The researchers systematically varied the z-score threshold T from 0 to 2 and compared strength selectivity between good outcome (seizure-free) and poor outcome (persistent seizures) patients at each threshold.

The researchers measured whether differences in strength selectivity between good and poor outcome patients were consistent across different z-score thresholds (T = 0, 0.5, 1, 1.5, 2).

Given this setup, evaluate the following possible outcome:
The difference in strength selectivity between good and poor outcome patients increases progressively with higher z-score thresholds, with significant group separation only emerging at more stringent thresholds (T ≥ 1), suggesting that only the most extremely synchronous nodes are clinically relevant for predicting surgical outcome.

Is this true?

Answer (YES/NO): NO